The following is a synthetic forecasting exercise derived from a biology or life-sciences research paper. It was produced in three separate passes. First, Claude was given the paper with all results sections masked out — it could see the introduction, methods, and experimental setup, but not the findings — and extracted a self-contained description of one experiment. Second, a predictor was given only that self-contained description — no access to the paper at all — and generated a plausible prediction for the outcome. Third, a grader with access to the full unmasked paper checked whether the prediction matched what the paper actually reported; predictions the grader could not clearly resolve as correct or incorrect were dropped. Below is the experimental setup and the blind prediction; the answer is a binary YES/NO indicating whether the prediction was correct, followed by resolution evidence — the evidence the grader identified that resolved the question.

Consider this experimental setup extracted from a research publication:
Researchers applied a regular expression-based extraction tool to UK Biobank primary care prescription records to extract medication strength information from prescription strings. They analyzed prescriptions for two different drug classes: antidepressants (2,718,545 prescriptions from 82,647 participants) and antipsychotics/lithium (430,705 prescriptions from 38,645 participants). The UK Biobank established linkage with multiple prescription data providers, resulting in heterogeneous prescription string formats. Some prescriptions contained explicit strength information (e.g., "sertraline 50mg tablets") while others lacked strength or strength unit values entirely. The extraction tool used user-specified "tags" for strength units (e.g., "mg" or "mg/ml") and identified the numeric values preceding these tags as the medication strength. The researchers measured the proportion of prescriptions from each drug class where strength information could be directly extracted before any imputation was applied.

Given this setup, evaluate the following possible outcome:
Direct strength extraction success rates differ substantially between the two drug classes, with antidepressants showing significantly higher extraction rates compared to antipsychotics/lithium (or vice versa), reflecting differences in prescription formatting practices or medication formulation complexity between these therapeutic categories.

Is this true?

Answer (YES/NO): NO